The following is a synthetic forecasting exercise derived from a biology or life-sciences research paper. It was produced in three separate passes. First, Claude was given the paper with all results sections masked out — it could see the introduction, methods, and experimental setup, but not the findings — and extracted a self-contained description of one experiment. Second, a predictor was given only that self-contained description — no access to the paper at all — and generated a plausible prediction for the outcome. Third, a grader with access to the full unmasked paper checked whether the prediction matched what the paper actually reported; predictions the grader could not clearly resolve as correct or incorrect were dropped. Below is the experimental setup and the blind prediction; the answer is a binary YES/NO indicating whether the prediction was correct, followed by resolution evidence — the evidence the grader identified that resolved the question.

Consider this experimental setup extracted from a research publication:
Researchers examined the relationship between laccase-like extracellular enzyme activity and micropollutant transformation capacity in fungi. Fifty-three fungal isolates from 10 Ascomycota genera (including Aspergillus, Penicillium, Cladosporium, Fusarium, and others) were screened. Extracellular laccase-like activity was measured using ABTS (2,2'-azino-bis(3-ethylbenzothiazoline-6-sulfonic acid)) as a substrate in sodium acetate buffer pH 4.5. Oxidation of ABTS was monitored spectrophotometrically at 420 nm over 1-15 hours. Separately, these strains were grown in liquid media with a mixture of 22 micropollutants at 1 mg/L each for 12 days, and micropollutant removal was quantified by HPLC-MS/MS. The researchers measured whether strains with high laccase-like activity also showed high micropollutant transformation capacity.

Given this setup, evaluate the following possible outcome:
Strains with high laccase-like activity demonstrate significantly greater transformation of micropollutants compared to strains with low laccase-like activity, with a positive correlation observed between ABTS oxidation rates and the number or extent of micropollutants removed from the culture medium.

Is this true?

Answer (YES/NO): NO